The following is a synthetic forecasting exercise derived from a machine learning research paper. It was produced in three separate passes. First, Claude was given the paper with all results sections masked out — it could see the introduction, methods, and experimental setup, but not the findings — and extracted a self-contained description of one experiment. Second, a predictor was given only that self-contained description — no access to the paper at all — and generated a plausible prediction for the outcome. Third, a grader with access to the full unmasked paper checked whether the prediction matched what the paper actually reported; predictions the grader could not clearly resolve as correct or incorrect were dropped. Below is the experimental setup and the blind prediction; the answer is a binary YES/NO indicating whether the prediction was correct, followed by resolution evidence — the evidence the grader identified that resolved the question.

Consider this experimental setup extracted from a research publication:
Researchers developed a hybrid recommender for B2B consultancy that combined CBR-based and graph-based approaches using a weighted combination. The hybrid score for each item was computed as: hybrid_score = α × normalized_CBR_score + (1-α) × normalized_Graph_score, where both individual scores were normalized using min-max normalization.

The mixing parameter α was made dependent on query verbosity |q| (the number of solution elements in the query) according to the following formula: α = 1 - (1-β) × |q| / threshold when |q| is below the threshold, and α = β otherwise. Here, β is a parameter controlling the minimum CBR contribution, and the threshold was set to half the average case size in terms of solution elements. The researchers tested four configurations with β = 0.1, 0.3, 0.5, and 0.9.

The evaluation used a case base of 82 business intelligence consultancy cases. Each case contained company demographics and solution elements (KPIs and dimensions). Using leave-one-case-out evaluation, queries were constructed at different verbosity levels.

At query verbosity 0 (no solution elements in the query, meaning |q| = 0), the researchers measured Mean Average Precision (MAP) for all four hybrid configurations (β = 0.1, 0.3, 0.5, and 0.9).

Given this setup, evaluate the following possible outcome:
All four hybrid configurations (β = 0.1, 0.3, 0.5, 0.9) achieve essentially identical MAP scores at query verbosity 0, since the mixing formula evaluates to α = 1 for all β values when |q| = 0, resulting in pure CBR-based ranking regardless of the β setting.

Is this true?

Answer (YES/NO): YES